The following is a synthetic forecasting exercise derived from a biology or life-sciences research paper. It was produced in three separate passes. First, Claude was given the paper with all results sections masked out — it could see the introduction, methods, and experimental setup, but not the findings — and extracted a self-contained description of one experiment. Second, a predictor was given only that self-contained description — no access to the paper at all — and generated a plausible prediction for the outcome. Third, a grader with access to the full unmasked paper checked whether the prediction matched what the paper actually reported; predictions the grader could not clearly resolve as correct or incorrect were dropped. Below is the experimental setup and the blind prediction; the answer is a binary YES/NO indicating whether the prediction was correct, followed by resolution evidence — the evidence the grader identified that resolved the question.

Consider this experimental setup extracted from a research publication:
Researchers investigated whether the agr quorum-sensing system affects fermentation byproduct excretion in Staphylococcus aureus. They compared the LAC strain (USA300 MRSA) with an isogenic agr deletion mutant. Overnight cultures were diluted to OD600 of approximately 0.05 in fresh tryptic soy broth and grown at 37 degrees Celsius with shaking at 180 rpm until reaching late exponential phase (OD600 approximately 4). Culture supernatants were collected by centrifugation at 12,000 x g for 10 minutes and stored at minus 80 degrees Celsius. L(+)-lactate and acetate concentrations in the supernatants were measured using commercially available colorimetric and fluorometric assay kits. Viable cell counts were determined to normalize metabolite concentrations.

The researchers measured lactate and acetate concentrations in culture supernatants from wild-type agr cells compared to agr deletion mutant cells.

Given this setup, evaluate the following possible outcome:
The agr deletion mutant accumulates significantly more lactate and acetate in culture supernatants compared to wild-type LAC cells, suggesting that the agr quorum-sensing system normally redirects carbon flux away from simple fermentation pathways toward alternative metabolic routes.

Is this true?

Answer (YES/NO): NO